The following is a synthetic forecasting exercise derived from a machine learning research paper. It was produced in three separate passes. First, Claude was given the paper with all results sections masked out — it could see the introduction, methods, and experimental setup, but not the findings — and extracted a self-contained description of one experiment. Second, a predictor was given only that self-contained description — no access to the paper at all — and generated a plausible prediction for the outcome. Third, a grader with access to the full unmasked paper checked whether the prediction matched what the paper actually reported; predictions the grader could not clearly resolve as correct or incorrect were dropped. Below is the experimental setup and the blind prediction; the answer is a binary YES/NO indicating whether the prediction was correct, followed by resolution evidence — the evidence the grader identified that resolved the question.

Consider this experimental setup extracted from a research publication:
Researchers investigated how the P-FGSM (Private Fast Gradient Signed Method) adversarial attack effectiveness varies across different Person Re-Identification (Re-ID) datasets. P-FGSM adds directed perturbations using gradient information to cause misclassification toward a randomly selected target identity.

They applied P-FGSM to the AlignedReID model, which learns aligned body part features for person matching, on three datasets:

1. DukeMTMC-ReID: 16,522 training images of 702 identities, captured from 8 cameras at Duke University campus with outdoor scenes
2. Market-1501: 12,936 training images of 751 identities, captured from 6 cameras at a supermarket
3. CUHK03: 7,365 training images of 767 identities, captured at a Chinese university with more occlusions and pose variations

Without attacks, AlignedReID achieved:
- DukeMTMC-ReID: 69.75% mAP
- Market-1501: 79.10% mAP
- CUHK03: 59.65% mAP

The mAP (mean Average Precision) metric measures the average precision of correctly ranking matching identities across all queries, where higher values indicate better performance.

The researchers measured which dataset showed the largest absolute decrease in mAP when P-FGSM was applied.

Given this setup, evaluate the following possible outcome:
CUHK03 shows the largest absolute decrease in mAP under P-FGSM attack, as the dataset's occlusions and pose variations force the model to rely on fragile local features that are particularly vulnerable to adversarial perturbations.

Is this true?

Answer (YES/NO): YES